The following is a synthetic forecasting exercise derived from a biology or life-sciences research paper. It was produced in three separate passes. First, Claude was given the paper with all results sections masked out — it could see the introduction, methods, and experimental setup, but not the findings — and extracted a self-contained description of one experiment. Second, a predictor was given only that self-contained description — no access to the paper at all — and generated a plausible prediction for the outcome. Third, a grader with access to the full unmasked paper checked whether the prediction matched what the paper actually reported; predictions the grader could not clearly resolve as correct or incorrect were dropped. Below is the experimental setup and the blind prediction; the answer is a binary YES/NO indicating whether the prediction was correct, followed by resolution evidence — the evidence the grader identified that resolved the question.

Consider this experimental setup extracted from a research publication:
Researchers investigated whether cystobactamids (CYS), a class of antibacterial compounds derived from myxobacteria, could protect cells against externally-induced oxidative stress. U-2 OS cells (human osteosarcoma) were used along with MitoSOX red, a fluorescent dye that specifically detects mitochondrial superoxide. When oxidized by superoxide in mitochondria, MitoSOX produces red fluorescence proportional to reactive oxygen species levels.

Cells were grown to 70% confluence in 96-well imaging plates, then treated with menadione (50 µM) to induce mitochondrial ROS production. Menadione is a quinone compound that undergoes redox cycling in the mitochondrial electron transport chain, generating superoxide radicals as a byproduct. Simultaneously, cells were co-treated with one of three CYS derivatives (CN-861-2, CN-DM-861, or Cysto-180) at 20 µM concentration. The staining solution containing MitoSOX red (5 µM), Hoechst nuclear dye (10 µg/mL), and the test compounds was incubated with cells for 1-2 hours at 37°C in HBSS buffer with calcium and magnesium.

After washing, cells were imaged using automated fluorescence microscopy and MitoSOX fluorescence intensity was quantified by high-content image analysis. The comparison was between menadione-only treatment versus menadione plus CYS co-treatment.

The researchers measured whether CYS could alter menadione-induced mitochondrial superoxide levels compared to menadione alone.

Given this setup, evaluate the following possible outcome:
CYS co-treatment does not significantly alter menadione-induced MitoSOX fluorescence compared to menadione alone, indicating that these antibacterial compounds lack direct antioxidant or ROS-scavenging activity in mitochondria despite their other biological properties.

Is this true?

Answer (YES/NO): NO